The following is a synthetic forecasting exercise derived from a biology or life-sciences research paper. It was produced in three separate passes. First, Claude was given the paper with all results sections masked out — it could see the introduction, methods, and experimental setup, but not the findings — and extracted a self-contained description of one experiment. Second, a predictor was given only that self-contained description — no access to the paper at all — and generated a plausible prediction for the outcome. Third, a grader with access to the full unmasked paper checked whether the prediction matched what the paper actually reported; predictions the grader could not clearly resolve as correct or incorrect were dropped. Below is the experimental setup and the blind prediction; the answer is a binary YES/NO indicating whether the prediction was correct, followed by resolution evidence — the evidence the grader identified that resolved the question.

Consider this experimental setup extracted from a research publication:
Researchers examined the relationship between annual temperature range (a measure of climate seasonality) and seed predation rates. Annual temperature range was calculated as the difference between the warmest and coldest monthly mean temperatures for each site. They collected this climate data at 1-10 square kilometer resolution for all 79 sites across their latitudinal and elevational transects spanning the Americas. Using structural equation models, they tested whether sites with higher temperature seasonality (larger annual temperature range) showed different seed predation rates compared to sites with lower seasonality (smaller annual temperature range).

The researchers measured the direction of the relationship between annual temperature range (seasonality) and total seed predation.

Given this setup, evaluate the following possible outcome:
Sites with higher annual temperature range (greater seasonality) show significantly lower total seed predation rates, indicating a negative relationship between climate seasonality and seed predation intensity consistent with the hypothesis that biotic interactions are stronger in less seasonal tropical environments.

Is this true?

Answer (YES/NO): YES